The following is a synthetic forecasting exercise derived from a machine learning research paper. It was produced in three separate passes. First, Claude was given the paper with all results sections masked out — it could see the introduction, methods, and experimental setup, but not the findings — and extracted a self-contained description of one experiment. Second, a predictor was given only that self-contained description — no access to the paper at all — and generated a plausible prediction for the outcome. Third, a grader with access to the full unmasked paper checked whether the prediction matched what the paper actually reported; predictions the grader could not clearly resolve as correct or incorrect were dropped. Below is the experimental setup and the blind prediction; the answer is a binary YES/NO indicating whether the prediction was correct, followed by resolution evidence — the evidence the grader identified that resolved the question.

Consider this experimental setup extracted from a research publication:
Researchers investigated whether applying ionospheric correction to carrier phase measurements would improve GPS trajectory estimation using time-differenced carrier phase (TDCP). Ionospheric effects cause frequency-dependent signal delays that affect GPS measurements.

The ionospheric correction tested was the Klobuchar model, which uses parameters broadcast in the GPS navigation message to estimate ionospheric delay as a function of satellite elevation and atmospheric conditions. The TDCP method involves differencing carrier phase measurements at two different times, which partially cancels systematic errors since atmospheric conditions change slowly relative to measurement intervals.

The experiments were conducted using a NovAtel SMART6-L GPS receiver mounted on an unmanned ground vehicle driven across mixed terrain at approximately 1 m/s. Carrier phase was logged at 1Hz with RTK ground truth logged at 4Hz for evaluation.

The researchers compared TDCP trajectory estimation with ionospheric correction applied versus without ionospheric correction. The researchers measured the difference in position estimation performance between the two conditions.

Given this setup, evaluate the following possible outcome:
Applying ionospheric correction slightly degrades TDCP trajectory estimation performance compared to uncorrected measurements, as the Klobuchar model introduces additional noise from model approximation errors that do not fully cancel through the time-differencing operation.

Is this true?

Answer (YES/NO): NO